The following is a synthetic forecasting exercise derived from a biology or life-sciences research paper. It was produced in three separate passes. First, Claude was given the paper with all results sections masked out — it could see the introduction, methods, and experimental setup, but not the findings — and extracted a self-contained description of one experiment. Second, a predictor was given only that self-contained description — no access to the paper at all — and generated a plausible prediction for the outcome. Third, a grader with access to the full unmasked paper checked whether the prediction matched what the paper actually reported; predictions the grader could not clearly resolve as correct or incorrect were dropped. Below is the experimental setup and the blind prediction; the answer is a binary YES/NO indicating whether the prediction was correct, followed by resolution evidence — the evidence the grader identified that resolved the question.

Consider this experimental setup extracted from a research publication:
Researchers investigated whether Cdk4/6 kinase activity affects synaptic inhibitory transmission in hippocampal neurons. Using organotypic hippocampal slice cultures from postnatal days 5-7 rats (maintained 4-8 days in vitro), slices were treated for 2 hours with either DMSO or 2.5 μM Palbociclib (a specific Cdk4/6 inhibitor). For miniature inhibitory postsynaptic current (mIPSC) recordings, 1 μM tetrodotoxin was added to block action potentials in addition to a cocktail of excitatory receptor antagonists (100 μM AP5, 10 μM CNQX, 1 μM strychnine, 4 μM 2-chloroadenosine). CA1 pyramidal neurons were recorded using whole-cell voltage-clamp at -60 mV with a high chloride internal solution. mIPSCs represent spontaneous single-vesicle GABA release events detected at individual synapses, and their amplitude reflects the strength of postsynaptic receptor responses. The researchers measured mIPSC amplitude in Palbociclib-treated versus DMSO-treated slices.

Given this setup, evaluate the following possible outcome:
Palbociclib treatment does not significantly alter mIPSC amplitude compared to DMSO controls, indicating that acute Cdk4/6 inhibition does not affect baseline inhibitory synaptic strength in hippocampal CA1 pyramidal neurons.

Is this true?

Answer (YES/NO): NO